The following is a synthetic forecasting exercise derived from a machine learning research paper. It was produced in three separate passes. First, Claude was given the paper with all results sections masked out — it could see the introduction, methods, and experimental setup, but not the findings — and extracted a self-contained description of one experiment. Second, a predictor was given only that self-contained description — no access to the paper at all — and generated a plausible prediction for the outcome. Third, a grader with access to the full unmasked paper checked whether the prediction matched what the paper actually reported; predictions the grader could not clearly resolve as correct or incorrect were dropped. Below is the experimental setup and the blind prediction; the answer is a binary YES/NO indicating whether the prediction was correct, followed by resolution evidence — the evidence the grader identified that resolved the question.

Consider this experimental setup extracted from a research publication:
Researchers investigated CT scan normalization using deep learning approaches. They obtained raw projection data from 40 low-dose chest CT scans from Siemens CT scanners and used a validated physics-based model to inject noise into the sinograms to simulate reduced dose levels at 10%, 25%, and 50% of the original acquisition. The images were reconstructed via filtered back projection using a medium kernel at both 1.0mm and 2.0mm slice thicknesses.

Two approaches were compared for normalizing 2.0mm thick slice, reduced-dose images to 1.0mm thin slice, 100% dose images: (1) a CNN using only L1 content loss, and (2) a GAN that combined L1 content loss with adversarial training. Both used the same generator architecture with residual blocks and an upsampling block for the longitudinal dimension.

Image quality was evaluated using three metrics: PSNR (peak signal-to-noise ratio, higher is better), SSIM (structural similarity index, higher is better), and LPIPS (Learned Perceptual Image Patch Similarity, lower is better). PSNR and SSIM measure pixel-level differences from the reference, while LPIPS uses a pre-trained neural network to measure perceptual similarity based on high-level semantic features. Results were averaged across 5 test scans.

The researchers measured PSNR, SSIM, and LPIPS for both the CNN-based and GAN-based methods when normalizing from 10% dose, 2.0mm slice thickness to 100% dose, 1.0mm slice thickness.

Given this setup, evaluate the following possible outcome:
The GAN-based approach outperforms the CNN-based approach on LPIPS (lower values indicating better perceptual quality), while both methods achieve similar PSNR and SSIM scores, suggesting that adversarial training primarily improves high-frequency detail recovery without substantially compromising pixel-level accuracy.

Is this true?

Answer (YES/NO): NO